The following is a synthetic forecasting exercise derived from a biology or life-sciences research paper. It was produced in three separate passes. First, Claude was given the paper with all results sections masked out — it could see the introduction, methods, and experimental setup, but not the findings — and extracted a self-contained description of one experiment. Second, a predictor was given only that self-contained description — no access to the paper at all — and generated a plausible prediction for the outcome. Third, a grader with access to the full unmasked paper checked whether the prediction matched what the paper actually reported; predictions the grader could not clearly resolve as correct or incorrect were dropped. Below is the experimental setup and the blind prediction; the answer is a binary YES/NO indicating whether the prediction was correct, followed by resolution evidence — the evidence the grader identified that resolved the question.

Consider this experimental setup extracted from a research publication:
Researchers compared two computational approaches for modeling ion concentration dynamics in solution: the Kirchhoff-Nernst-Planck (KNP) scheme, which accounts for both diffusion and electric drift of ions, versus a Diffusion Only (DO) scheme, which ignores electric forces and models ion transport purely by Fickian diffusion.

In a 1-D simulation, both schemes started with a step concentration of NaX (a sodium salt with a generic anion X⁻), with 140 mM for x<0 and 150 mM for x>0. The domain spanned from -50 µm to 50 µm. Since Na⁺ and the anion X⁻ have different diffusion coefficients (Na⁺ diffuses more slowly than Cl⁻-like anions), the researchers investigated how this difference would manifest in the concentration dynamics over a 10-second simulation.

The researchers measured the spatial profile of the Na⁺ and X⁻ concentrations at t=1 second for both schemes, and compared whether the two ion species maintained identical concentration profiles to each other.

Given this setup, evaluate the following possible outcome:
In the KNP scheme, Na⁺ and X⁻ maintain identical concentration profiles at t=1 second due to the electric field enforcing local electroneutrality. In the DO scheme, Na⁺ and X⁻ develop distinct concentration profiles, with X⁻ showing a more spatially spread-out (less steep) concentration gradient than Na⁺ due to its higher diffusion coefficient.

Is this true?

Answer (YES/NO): YES